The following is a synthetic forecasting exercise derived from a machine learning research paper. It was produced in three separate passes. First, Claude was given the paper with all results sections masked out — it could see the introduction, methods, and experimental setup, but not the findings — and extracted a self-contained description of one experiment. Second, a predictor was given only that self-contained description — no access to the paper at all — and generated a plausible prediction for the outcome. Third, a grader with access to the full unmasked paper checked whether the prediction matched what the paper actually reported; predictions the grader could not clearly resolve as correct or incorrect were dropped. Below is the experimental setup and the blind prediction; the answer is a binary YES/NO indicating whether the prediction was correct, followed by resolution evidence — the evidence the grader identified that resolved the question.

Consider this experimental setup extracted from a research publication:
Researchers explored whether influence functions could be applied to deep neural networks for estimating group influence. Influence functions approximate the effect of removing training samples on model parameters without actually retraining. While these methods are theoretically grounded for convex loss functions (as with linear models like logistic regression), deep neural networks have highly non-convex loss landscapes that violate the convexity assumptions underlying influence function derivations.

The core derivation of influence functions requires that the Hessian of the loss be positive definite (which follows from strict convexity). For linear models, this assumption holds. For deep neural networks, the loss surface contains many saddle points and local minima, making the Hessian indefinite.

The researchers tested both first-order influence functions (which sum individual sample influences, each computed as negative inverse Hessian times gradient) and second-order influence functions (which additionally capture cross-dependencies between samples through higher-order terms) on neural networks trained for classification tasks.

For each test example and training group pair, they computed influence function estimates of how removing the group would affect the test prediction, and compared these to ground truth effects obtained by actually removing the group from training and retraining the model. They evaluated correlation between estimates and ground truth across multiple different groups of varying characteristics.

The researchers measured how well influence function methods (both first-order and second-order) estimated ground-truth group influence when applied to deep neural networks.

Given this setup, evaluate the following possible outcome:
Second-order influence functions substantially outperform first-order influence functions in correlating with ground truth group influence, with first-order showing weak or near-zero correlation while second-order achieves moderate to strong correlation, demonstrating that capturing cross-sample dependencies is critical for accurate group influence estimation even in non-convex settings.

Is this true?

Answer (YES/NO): NO